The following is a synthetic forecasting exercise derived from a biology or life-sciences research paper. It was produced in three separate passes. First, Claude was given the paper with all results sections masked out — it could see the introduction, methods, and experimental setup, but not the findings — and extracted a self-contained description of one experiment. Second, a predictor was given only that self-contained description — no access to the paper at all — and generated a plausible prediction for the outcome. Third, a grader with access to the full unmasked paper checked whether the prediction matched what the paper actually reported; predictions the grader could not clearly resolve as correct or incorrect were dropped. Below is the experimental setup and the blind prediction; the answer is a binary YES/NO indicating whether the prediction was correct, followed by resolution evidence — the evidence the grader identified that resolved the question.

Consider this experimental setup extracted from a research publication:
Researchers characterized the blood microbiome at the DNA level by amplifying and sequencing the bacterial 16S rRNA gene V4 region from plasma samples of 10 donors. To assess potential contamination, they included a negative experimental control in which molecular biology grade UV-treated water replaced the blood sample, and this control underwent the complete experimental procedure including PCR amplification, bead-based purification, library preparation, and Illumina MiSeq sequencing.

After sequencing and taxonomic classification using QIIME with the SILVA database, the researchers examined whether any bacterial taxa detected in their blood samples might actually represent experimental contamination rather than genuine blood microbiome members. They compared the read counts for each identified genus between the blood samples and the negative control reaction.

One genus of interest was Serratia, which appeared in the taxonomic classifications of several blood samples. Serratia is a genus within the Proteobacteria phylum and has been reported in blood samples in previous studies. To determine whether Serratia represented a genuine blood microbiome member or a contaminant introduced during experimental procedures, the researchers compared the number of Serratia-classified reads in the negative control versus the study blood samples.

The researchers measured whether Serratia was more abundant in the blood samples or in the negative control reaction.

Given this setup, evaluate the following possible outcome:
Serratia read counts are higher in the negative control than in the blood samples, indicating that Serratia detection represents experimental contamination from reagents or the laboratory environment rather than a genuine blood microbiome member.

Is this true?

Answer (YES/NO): YES